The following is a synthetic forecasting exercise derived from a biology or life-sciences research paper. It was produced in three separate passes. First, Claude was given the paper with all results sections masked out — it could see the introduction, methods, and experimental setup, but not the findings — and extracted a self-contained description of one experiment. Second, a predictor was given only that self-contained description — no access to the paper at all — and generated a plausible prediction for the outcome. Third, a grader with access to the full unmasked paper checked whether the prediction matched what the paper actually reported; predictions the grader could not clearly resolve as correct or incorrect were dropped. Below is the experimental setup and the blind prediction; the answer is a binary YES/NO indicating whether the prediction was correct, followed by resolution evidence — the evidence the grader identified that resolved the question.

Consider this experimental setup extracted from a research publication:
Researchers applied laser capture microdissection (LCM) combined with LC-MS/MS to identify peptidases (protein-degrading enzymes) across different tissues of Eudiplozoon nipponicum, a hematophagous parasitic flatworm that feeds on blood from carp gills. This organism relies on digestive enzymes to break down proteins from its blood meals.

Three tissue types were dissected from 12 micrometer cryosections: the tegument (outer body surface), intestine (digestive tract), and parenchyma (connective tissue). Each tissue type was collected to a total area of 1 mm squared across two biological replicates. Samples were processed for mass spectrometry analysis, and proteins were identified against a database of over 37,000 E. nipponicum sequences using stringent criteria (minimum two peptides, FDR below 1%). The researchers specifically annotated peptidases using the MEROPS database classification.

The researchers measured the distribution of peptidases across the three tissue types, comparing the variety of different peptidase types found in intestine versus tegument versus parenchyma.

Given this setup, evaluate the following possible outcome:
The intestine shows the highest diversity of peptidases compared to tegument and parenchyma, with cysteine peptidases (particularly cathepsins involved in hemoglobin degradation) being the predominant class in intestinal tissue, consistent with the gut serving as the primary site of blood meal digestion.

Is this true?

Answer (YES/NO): NO